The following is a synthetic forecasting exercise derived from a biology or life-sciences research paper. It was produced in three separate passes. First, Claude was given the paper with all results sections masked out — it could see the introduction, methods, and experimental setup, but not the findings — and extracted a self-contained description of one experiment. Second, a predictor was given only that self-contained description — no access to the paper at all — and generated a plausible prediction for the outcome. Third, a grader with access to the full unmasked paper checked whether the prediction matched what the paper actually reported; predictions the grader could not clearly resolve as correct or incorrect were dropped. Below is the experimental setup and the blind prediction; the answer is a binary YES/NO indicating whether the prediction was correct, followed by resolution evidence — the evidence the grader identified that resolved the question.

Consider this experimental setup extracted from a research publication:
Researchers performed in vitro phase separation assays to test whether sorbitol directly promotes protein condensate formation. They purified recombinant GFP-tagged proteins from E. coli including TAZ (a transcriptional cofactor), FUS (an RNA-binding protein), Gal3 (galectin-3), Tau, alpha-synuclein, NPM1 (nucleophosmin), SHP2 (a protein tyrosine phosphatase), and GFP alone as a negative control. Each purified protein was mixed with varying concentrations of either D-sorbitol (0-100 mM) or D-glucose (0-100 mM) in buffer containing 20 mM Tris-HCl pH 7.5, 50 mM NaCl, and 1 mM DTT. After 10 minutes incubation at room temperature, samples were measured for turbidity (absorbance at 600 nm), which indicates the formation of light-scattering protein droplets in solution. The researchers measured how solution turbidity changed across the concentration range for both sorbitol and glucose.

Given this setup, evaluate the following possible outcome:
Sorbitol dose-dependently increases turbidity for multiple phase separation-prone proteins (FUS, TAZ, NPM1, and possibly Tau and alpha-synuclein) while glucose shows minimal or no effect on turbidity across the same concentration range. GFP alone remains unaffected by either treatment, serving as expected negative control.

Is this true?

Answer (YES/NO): YES